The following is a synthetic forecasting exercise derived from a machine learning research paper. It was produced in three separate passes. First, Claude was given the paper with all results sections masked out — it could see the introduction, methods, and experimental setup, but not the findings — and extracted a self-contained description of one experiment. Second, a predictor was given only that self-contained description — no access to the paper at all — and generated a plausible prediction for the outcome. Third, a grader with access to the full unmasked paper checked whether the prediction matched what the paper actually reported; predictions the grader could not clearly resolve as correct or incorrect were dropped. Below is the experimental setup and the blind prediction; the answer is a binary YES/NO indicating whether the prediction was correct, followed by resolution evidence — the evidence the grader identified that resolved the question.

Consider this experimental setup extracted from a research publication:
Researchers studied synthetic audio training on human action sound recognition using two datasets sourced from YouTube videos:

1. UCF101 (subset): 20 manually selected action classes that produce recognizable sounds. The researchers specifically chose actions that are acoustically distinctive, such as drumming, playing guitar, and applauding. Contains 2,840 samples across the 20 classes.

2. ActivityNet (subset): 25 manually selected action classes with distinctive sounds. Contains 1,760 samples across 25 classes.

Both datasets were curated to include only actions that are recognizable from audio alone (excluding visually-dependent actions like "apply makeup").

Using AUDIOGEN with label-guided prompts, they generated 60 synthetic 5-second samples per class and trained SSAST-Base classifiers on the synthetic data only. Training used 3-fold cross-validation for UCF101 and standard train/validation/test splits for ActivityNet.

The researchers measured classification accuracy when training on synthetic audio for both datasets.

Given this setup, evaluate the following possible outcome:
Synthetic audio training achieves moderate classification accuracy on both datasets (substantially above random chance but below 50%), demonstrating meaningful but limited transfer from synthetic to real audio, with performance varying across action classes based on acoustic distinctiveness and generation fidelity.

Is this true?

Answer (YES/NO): YES